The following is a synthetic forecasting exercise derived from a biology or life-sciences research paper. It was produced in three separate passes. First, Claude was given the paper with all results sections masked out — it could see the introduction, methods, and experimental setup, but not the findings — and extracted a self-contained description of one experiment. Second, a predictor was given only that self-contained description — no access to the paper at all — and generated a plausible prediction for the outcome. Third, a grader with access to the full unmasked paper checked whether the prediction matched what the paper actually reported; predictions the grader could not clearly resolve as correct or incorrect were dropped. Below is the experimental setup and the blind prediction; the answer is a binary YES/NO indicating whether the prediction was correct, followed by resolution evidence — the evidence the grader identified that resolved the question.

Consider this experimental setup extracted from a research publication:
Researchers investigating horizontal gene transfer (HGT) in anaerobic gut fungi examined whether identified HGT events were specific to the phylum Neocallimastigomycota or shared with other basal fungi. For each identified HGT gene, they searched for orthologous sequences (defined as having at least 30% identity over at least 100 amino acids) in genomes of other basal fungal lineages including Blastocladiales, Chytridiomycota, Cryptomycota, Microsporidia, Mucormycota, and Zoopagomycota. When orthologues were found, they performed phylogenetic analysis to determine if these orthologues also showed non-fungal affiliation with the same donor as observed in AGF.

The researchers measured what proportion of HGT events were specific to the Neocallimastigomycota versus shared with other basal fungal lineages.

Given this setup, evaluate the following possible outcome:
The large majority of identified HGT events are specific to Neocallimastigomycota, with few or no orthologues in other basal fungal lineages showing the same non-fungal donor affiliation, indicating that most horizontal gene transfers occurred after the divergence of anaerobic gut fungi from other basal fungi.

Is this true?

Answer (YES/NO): YES